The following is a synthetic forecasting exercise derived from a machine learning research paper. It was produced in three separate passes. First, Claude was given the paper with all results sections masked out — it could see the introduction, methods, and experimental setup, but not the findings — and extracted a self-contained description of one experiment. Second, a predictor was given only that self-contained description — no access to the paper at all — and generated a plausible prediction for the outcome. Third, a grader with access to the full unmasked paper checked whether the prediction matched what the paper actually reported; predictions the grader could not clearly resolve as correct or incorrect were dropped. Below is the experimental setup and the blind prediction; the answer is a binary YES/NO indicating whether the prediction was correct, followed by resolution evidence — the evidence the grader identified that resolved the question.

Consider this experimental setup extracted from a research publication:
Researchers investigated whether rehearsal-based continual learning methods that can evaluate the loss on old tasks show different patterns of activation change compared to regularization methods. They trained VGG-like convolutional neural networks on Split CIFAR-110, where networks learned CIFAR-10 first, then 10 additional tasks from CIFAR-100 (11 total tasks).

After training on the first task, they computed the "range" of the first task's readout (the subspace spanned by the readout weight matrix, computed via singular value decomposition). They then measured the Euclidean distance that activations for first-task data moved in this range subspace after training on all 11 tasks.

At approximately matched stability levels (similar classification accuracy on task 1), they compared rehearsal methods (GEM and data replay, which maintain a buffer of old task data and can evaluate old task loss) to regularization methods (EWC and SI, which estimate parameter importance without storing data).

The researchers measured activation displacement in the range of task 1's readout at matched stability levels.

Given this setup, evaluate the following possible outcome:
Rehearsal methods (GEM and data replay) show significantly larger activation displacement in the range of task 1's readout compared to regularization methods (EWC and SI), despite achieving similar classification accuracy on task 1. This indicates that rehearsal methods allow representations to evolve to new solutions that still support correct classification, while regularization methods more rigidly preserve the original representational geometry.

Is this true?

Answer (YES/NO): YES